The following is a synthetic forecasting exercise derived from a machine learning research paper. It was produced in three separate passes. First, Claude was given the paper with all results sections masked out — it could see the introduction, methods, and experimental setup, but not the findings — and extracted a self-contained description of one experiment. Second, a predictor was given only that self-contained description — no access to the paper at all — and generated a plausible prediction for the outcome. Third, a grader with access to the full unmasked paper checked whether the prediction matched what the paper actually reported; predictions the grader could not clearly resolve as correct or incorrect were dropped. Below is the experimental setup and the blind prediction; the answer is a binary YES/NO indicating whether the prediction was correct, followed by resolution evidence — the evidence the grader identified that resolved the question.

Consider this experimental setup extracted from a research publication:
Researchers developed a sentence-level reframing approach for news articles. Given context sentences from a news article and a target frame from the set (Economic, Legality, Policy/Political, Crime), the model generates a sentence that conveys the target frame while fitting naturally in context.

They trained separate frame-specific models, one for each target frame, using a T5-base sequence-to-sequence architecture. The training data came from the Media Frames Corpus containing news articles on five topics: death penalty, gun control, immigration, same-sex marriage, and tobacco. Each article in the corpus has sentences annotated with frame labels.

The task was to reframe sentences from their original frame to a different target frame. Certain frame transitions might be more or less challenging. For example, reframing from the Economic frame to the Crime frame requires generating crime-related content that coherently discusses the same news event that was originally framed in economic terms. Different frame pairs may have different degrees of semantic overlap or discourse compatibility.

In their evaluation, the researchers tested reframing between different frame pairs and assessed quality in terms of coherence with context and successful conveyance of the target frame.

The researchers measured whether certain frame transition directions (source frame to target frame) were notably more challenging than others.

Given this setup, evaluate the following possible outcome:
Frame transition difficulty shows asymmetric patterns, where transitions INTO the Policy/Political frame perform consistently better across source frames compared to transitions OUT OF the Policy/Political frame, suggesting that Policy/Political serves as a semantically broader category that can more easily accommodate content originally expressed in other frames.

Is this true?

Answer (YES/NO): NO